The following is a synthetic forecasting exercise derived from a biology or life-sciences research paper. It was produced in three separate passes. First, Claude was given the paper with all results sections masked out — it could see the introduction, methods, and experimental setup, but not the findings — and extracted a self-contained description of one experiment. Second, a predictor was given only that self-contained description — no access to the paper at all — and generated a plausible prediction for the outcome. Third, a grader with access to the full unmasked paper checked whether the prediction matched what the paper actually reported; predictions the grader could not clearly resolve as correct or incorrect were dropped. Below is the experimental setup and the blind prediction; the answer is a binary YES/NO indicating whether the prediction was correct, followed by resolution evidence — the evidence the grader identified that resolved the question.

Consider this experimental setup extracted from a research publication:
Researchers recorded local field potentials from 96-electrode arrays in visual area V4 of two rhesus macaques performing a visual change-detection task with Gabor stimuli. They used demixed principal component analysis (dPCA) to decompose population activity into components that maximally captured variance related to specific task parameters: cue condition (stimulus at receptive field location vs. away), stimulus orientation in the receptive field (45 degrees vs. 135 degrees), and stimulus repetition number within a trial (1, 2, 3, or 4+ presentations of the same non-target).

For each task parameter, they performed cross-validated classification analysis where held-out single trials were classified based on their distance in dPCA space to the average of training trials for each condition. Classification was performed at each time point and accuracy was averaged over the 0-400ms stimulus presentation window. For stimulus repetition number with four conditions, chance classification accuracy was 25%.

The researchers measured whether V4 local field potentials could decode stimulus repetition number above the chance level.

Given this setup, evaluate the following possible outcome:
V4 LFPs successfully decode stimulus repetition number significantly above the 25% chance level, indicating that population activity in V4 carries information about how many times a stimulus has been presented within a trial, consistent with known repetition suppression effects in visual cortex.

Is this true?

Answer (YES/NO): YES